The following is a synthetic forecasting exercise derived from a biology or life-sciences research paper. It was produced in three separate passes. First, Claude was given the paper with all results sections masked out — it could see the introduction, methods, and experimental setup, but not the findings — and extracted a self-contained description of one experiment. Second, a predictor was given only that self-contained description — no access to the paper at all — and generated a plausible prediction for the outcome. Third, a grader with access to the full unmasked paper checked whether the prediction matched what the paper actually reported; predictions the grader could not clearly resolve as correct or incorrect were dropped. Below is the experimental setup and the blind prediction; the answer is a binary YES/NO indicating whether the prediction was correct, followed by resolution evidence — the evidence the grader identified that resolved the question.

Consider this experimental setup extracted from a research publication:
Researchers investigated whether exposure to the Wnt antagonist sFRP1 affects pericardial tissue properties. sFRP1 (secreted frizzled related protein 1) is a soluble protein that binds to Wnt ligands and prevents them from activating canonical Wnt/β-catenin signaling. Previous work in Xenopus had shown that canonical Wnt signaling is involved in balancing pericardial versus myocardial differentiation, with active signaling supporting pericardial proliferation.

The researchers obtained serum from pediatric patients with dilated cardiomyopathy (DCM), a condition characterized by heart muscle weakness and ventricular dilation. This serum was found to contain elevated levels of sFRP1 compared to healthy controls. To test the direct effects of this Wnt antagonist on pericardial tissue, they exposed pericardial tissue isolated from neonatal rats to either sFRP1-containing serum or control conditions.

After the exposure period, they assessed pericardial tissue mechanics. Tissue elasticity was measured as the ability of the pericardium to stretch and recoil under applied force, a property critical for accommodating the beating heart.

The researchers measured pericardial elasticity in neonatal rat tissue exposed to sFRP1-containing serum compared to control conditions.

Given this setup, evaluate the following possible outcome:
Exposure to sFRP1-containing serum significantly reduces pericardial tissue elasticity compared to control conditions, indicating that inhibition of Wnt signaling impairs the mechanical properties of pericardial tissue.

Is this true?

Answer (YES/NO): YES